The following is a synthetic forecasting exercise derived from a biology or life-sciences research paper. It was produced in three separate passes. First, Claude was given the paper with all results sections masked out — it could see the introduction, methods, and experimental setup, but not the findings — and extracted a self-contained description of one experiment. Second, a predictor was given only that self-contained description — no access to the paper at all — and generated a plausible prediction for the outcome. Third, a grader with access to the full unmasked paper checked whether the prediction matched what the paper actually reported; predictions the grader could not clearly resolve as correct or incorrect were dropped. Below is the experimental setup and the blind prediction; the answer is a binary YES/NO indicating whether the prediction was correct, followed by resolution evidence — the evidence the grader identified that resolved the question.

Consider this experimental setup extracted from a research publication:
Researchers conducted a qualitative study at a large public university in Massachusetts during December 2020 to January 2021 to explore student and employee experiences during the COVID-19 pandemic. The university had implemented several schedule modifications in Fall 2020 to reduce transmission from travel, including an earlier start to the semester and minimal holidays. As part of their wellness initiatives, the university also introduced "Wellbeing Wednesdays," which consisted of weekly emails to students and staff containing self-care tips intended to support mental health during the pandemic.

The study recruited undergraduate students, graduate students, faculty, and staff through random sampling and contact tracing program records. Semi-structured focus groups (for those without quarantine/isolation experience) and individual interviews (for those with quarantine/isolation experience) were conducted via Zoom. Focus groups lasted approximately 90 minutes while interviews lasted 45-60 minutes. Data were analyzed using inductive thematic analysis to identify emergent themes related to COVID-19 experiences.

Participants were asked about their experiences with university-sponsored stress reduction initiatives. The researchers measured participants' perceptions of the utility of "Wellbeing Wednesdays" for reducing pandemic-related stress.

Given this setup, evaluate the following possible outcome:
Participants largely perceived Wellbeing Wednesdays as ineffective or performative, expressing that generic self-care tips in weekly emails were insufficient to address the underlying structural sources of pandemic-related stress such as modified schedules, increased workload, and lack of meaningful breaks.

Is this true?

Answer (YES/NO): NO